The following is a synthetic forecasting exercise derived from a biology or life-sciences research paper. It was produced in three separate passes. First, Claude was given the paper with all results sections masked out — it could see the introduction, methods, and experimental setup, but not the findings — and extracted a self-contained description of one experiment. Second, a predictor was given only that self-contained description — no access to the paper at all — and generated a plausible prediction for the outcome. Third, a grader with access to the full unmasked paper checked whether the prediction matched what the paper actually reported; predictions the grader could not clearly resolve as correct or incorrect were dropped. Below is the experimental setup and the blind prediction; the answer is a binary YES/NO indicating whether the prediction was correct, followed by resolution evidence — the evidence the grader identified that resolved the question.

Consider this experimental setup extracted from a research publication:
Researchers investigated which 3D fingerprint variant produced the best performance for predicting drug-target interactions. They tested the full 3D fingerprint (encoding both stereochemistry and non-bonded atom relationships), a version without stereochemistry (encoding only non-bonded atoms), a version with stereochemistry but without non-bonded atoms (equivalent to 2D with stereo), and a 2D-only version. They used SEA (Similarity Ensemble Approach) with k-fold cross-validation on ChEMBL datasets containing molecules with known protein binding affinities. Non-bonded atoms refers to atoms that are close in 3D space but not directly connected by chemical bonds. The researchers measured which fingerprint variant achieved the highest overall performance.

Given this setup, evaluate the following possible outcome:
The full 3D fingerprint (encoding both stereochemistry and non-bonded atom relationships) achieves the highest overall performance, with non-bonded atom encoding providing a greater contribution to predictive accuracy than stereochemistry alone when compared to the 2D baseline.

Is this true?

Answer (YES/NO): NO